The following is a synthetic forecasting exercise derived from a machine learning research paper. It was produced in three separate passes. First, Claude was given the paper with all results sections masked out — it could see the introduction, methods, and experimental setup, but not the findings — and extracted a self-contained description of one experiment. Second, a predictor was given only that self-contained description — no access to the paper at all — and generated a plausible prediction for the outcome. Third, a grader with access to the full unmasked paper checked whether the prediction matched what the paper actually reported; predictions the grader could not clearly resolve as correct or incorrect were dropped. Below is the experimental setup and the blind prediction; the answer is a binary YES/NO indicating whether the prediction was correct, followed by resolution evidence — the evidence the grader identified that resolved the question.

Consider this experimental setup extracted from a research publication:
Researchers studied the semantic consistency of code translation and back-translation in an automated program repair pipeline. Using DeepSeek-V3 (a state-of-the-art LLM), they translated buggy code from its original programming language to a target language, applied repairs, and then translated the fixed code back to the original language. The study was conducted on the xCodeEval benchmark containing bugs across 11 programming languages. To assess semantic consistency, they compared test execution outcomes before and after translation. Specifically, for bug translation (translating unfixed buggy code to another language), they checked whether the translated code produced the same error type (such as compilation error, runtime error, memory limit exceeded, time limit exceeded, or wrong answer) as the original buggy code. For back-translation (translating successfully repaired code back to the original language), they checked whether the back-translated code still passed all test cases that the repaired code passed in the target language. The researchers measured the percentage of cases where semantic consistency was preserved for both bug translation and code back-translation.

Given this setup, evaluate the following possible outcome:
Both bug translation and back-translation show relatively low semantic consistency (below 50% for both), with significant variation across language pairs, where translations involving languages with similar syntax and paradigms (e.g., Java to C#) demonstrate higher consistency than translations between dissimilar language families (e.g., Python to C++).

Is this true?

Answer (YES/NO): NO